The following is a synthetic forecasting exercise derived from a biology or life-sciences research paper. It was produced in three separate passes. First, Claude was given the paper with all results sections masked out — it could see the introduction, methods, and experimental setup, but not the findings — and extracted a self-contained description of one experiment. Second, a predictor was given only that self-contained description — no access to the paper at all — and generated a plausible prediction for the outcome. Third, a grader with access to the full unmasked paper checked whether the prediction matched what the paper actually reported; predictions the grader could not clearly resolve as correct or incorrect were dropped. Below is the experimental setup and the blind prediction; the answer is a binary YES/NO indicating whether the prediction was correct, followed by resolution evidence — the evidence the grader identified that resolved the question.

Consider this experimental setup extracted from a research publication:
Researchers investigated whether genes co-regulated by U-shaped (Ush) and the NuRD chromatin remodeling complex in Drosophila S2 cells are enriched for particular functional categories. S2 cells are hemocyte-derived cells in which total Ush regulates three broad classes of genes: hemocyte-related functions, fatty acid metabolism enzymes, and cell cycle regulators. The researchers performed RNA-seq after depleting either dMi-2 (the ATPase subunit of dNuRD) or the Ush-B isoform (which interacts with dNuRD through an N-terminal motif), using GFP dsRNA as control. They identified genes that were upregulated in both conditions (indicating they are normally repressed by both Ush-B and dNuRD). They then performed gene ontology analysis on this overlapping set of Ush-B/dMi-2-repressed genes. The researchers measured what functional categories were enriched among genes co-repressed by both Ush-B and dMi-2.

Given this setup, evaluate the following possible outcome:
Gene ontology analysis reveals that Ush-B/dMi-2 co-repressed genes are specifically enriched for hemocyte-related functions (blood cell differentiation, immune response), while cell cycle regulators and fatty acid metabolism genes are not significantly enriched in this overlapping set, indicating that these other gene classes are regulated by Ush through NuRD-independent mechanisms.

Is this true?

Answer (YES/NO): YES